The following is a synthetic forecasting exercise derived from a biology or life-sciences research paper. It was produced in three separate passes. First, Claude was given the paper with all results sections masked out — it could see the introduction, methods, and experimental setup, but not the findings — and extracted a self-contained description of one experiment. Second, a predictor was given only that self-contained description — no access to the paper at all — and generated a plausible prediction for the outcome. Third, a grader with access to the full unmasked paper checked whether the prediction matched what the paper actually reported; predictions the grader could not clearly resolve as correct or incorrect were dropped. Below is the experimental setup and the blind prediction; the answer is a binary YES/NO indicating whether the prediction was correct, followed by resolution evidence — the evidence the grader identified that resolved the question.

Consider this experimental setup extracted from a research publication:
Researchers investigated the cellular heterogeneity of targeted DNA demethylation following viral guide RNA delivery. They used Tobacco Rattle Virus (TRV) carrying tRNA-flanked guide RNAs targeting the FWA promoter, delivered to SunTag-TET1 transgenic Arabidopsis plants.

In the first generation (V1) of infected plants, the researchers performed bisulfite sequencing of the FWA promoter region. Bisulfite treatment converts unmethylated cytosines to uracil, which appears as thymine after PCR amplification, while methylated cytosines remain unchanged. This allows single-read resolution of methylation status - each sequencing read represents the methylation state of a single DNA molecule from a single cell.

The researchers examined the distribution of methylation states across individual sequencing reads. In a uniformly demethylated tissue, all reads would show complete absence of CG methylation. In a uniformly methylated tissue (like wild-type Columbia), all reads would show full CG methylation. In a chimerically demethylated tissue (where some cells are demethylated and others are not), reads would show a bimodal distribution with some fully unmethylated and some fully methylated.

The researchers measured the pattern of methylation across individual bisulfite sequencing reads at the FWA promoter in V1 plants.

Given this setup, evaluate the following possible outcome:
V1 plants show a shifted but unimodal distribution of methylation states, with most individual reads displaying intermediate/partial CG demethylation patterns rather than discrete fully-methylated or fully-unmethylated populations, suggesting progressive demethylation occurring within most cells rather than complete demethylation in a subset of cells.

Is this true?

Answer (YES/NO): NO